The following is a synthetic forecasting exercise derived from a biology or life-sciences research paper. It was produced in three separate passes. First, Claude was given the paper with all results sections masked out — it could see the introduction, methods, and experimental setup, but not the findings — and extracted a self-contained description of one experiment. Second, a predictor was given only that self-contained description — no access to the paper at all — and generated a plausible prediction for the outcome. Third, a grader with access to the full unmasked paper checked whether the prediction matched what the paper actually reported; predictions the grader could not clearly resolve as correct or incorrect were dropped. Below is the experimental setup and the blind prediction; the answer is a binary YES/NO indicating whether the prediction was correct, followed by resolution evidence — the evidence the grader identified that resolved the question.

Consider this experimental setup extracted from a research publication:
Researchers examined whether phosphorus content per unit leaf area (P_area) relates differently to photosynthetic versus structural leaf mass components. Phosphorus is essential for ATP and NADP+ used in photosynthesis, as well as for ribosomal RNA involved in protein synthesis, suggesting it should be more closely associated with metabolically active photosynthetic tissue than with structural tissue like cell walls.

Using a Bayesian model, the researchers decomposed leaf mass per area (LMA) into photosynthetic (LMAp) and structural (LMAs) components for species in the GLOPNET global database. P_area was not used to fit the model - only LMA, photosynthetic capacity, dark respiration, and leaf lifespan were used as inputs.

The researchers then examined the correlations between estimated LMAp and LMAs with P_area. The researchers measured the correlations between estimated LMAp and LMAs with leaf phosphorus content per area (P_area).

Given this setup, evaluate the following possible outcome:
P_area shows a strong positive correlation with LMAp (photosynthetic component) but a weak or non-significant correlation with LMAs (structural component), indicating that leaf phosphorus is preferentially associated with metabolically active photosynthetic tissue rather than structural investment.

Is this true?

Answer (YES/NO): YES